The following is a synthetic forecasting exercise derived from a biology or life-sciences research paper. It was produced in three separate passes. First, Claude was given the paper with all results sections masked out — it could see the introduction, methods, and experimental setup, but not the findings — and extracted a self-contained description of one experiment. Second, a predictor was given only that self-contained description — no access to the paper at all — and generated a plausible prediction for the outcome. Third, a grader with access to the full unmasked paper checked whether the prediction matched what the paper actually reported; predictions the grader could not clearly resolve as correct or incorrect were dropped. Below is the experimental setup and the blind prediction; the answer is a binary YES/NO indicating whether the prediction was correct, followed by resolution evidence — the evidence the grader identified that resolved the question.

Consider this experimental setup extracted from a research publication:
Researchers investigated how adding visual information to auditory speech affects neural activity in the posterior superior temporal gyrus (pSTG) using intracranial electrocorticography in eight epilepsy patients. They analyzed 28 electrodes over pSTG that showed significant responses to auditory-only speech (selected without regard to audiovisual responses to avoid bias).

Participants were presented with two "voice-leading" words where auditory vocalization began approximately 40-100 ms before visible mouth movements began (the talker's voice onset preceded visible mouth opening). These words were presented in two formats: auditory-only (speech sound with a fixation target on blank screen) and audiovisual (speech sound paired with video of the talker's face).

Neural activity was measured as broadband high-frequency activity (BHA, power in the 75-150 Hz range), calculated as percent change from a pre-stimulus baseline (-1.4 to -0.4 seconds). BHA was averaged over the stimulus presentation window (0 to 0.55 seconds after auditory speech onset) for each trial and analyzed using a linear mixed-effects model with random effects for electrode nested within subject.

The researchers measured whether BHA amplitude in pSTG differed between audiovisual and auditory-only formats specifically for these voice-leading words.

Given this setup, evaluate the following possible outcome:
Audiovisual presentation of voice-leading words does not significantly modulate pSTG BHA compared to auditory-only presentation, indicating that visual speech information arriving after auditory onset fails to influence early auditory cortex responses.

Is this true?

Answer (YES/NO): YES